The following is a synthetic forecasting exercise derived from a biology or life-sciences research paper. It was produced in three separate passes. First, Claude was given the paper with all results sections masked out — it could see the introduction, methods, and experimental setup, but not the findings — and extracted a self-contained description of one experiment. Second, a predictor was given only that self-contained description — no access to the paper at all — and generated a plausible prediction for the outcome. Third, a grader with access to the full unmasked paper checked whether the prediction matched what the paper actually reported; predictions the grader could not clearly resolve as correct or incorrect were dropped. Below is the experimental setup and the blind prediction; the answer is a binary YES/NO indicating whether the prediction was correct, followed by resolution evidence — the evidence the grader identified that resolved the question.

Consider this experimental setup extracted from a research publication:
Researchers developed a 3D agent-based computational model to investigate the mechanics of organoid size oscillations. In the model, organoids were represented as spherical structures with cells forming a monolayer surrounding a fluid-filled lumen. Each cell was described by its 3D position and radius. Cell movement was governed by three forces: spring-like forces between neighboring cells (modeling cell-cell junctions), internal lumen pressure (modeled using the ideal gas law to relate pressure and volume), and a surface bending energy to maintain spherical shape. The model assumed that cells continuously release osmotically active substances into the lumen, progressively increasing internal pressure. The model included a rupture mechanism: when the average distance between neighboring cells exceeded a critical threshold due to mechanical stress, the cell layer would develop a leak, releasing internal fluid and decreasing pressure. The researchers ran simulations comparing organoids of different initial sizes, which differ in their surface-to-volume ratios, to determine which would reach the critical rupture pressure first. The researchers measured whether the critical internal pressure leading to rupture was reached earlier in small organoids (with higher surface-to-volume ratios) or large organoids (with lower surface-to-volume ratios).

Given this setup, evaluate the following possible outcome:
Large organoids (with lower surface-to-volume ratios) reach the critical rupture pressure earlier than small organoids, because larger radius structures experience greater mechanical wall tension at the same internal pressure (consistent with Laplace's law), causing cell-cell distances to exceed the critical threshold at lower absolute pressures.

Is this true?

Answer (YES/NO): NO